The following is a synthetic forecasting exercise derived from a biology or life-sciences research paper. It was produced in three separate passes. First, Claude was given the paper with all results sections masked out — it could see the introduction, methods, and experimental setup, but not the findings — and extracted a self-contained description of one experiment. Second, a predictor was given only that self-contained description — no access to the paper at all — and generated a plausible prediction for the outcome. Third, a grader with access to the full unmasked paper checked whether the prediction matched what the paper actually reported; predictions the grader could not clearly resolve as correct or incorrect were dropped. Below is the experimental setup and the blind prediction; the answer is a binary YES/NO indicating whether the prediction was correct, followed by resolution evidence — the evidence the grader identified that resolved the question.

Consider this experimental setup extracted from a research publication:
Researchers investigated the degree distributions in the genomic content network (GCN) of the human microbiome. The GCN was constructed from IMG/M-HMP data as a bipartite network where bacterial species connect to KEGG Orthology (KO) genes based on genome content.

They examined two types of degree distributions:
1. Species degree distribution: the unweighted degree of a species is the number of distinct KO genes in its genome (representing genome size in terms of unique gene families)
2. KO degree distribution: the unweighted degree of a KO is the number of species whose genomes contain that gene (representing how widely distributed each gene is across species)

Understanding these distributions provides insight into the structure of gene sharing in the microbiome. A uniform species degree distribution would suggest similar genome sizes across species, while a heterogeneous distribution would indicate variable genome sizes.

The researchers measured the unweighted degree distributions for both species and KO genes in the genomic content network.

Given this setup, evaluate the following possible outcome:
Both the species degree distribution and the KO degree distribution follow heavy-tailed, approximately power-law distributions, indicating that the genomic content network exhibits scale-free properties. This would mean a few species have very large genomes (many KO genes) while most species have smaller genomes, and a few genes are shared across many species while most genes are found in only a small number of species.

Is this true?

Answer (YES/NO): NO